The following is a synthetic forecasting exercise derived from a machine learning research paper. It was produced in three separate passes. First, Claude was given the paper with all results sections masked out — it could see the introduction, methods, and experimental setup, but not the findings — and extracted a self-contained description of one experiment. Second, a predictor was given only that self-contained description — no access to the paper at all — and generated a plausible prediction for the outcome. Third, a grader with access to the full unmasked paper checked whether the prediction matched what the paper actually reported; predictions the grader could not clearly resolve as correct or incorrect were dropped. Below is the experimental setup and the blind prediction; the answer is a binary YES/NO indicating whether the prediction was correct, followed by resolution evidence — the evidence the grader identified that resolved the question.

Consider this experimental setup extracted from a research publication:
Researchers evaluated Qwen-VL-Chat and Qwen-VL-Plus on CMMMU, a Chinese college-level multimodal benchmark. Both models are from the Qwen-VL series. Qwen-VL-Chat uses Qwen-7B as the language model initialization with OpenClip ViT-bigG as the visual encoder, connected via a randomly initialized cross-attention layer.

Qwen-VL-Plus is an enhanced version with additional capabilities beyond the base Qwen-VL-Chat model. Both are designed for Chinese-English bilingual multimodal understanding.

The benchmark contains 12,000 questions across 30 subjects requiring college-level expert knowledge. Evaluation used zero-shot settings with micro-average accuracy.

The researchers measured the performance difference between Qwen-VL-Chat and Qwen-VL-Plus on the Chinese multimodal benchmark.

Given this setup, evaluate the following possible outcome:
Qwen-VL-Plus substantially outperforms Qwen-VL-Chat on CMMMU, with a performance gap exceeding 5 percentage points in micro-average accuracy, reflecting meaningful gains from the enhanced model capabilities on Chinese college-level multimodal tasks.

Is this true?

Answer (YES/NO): YES